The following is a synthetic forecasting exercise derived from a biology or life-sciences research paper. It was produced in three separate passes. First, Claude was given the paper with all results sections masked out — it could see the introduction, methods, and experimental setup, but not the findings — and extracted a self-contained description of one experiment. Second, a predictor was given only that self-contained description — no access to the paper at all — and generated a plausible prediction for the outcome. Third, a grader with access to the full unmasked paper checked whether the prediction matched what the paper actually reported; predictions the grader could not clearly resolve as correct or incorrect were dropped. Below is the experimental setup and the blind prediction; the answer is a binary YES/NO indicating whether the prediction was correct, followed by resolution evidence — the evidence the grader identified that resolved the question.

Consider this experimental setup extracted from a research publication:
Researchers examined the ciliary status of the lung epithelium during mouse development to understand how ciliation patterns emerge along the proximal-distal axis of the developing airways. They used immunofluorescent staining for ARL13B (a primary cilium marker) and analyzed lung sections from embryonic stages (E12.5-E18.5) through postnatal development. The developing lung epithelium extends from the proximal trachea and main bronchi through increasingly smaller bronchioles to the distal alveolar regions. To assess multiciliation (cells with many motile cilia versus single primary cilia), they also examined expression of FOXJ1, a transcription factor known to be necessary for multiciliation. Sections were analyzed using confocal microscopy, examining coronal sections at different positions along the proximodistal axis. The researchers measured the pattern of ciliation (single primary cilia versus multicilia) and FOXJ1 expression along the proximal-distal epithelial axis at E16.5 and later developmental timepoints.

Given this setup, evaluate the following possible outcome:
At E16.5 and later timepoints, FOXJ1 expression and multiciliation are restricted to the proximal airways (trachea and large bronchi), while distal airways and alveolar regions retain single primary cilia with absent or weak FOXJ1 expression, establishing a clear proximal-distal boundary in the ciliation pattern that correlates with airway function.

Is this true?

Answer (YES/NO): NO